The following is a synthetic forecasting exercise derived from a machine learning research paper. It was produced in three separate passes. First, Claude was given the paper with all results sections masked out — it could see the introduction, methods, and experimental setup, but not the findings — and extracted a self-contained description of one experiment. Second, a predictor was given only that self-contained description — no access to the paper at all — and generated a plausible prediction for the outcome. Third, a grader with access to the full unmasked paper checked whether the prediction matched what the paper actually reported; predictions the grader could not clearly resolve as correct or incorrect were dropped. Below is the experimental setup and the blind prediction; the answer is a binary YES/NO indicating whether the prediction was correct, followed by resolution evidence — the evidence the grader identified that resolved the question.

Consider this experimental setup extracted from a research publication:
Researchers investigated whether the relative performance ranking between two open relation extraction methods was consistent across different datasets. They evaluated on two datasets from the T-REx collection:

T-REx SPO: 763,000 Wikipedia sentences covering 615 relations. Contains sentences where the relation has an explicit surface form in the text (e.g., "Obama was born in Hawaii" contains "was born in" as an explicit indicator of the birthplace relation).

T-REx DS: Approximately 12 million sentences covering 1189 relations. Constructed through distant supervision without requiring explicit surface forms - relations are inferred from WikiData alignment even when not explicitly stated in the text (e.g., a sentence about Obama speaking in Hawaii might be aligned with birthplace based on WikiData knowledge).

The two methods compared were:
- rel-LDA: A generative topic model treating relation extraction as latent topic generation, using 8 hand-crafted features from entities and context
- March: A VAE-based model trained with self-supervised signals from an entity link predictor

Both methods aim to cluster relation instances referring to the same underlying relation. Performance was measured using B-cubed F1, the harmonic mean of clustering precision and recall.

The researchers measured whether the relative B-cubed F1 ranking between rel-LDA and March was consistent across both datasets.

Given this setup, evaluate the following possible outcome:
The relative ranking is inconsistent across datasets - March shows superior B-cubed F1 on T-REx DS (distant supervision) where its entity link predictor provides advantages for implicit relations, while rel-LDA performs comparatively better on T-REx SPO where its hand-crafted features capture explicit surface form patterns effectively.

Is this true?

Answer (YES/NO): NO